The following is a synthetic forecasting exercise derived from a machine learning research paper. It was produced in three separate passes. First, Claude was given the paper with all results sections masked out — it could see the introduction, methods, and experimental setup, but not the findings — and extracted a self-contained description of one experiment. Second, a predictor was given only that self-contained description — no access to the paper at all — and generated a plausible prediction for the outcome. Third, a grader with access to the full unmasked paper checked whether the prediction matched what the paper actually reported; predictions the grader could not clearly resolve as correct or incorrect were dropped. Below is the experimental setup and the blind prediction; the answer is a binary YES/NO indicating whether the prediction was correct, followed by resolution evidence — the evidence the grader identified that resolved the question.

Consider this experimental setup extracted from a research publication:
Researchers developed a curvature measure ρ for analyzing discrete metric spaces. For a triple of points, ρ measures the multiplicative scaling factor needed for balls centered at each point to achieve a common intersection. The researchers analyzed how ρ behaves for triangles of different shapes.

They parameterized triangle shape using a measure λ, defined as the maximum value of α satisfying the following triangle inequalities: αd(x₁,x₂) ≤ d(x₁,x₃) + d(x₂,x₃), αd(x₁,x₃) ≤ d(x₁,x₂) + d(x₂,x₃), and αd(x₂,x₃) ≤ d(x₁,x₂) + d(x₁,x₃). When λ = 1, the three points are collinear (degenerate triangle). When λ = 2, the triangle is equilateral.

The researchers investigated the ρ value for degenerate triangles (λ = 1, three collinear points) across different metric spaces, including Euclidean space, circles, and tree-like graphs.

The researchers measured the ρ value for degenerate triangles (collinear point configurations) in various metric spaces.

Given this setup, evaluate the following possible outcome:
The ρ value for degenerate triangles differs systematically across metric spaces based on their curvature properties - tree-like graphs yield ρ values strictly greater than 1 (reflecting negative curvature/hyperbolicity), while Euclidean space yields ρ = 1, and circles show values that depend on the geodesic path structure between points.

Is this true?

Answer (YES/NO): NO